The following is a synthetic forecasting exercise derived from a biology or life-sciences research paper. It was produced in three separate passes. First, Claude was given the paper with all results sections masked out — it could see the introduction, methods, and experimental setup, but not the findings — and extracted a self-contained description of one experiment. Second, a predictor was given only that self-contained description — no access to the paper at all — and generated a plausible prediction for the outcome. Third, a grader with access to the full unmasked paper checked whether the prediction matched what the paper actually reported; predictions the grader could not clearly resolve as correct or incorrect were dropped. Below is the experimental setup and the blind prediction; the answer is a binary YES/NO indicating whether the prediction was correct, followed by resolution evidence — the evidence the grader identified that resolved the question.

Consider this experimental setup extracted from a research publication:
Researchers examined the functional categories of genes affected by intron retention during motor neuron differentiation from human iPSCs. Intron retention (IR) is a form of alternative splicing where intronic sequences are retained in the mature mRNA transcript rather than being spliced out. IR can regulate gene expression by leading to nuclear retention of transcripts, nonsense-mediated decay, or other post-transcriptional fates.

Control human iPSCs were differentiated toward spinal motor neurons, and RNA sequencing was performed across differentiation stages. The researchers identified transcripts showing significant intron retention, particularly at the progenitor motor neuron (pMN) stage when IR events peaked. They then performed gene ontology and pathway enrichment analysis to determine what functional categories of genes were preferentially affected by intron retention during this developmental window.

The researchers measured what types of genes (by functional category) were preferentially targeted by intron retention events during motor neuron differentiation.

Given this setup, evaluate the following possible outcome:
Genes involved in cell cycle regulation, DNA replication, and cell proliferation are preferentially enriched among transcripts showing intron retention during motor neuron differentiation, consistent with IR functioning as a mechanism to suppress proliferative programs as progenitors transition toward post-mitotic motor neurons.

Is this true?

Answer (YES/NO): NO